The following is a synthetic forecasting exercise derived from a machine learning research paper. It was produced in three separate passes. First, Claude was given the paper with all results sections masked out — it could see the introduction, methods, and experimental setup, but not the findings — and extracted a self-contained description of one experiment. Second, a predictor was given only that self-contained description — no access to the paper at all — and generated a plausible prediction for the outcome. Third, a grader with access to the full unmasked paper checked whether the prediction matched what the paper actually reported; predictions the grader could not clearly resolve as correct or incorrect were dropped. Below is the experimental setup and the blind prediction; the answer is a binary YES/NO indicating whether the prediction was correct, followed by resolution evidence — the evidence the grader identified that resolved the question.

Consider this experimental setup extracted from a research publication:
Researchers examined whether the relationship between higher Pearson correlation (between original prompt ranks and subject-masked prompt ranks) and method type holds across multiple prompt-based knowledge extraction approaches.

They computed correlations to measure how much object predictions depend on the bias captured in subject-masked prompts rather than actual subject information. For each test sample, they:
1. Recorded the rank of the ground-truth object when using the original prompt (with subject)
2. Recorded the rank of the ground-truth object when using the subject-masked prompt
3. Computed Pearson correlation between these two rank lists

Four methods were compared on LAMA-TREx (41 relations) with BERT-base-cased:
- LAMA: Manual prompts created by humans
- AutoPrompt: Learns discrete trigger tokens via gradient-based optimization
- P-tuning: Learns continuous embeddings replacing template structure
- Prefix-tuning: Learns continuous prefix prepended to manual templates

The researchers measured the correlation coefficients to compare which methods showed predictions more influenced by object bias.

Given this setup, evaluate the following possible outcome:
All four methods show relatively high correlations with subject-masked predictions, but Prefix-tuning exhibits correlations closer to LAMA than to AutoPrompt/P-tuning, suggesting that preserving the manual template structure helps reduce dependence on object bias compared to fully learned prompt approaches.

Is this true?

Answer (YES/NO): NO